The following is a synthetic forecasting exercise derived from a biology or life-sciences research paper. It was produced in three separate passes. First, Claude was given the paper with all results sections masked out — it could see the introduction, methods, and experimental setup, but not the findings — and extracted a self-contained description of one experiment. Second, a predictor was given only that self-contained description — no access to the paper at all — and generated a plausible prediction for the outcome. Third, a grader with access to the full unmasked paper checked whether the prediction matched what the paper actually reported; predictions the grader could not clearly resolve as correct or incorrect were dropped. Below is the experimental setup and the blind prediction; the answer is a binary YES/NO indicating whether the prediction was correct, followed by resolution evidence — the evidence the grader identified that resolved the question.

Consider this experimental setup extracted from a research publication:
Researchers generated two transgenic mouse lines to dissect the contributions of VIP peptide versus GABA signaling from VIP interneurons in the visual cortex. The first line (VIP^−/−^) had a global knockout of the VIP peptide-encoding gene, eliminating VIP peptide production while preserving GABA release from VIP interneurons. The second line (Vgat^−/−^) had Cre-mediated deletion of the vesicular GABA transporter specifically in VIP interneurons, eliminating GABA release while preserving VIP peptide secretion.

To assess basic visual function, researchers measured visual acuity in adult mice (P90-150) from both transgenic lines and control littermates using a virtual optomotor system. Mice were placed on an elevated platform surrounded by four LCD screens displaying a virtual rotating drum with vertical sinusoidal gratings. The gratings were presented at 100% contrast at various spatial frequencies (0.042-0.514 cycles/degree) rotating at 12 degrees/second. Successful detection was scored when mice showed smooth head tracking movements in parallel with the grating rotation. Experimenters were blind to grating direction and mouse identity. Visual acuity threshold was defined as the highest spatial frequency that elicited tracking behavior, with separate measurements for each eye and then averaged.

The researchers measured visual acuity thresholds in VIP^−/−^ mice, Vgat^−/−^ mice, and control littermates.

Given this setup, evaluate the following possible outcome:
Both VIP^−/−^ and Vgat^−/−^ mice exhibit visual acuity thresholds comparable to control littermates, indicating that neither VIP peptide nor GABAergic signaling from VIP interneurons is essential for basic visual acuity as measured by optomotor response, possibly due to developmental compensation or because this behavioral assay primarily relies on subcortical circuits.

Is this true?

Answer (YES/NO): YES